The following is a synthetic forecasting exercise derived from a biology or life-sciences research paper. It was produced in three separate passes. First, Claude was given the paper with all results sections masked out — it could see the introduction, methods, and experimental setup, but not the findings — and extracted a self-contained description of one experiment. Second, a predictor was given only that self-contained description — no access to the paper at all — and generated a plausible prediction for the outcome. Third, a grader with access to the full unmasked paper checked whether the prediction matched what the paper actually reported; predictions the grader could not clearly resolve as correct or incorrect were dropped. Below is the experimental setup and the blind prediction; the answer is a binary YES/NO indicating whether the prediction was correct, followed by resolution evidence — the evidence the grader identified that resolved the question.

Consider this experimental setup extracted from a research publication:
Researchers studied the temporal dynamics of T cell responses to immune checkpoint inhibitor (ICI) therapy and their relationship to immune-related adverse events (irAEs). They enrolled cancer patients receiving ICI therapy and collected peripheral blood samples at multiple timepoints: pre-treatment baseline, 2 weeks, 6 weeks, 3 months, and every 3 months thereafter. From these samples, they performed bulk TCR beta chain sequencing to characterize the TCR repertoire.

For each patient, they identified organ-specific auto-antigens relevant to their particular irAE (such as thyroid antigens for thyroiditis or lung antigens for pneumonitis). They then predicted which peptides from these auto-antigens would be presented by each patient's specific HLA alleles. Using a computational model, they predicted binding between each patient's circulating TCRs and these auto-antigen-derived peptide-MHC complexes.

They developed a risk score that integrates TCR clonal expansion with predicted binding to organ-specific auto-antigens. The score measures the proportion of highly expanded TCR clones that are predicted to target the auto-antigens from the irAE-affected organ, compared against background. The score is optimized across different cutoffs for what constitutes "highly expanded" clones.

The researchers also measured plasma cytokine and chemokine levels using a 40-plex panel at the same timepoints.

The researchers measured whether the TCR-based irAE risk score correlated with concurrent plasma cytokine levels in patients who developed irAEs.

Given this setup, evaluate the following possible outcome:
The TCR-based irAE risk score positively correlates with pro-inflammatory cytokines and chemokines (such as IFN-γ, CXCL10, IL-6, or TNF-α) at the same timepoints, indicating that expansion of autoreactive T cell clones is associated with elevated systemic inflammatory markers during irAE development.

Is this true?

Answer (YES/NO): YES